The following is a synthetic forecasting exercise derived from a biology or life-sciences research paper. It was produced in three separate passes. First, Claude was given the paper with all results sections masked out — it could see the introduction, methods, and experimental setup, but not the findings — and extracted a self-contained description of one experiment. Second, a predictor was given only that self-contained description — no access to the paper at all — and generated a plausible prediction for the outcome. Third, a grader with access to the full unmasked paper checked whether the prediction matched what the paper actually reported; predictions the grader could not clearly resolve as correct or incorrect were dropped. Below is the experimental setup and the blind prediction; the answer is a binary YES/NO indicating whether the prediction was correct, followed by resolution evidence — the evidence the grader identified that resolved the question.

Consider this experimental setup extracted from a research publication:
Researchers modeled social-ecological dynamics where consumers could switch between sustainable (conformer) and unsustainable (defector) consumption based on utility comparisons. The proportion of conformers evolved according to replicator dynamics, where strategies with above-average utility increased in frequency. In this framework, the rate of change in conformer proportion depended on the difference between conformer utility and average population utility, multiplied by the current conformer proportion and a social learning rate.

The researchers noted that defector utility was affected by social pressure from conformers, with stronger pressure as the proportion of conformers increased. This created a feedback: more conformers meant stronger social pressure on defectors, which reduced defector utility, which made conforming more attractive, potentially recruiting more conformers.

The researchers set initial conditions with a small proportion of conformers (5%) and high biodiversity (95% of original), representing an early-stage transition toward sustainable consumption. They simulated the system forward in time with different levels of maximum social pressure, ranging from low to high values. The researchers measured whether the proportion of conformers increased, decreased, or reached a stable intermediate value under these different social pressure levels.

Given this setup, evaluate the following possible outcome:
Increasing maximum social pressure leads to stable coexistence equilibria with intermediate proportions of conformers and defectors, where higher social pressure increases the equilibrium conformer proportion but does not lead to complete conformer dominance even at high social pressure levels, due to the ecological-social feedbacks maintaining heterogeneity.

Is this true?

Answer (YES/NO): NO